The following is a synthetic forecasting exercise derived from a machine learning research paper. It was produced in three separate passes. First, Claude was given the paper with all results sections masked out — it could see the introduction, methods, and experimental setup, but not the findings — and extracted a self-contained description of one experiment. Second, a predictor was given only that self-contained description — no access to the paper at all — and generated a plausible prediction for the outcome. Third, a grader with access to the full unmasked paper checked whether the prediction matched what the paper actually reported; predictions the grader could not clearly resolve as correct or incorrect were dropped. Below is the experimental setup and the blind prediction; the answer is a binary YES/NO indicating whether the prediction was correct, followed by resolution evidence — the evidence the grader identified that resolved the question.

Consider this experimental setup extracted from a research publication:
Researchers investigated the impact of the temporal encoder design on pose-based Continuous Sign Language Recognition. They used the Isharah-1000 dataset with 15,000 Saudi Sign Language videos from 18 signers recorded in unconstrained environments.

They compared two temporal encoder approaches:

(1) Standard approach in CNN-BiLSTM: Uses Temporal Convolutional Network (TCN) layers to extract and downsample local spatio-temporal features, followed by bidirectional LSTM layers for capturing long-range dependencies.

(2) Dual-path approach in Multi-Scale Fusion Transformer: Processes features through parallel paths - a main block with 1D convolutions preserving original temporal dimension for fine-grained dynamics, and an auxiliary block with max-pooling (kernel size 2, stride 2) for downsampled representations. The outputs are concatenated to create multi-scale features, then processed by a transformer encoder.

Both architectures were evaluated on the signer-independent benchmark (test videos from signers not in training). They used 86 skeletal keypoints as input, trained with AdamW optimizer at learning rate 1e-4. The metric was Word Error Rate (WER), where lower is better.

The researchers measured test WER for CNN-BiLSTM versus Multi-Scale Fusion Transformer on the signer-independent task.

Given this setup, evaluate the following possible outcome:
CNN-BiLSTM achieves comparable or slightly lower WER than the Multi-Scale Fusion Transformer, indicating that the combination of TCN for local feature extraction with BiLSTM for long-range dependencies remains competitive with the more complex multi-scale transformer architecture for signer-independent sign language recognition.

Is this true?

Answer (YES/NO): NO